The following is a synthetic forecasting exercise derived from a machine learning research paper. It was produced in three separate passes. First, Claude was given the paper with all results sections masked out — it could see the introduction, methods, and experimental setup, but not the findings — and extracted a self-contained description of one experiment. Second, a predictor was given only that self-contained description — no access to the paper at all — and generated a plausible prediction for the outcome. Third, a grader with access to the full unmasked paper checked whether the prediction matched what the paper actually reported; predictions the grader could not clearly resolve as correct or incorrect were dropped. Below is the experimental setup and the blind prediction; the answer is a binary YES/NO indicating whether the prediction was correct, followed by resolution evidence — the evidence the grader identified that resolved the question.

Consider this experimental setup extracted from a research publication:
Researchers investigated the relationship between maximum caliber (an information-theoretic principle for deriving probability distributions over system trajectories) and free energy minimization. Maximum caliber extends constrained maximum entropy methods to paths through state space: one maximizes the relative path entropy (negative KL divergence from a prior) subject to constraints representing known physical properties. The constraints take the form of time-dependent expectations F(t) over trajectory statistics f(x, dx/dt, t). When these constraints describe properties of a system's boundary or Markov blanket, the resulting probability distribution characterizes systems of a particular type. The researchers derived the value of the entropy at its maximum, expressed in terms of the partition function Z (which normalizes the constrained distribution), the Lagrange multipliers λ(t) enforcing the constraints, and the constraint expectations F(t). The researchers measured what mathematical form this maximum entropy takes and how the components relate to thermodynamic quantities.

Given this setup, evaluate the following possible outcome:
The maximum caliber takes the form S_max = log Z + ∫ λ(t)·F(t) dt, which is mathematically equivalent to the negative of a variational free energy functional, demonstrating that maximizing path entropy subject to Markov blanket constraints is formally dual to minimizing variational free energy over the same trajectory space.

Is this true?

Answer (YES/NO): NO